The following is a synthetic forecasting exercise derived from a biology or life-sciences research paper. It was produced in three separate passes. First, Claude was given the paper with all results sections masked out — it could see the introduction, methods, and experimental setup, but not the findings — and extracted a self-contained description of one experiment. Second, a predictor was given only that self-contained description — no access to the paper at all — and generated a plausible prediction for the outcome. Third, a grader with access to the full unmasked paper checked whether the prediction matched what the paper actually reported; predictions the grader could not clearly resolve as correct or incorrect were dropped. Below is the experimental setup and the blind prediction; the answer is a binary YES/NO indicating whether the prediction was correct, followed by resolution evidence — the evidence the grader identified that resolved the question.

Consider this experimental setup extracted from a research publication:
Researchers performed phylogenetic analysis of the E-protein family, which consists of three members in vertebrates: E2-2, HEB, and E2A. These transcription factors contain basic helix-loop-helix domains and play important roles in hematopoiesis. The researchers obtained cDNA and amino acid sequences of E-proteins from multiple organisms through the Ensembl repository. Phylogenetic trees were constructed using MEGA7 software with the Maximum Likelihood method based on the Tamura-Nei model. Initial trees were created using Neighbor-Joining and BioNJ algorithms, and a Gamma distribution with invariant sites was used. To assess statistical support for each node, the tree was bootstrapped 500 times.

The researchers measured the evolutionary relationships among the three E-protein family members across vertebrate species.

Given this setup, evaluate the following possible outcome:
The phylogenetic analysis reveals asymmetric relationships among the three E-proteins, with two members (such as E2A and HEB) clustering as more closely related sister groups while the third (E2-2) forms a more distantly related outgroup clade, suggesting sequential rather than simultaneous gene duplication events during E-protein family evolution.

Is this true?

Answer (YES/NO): NO